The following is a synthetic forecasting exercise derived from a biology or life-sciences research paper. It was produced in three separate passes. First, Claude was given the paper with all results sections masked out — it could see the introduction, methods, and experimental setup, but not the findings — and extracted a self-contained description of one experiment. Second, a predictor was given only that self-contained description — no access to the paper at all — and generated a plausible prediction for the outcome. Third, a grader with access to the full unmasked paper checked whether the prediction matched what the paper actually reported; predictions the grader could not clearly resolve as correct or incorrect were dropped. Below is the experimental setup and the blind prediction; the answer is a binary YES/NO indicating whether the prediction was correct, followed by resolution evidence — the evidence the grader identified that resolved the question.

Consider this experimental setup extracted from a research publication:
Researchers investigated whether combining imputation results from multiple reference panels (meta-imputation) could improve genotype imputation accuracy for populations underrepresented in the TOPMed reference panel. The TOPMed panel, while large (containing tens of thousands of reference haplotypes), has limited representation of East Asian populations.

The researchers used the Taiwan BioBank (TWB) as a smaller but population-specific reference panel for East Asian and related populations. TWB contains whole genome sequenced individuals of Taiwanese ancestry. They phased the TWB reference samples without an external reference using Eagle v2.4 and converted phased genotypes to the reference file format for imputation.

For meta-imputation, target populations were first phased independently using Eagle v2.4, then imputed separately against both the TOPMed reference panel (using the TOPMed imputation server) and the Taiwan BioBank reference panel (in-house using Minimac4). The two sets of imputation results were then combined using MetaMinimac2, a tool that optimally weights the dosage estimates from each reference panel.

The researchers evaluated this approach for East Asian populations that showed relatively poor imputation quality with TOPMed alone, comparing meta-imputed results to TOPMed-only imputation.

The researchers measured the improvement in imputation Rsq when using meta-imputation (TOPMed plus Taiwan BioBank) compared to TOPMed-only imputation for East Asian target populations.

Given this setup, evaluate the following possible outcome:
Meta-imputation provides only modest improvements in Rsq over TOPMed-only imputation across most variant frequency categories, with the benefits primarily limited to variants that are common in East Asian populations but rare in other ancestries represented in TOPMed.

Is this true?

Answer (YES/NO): YES